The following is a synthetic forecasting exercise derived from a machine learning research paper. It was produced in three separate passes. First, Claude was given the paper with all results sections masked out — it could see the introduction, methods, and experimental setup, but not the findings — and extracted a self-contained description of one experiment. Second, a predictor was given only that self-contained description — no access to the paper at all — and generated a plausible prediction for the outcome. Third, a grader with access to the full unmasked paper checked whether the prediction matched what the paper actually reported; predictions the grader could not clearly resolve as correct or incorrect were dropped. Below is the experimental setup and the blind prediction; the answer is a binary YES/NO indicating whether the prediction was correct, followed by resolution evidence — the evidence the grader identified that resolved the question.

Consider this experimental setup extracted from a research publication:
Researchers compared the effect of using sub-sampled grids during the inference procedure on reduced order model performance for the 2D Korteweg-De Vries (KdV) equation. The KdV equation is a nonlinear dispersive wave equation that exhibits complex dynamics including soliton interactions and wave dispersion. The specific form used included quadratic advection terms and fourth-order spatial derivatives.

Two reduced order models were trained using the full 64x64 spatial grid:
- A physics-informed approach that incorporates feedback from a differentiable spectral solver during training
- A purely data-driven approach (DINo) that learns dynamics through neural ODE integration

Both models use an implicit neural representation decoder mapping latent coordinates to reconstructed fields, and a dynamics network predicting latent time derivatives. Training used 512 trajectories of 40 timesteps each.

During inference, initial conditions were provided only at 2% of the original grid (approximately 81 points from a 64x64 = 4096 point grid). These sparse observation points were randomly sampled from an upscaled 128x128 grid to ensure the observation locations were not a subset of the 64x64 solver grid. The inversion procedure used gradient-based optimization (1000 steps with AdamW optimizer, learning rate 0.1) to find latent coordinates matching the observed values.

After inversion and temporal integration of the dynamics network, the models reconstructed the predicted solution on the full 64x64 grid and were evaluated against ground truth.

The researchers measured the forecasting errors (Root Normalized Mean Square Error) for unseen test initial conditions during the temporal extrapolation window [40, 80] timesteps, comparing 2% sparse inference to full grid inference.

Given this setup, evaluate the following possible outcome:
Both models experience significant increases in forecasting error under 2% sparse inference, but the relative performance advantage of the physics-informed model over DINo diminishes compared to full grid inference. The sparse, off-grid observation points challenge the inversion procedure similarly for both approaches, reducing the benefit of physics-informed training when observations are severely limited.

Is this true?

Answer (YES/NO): NO